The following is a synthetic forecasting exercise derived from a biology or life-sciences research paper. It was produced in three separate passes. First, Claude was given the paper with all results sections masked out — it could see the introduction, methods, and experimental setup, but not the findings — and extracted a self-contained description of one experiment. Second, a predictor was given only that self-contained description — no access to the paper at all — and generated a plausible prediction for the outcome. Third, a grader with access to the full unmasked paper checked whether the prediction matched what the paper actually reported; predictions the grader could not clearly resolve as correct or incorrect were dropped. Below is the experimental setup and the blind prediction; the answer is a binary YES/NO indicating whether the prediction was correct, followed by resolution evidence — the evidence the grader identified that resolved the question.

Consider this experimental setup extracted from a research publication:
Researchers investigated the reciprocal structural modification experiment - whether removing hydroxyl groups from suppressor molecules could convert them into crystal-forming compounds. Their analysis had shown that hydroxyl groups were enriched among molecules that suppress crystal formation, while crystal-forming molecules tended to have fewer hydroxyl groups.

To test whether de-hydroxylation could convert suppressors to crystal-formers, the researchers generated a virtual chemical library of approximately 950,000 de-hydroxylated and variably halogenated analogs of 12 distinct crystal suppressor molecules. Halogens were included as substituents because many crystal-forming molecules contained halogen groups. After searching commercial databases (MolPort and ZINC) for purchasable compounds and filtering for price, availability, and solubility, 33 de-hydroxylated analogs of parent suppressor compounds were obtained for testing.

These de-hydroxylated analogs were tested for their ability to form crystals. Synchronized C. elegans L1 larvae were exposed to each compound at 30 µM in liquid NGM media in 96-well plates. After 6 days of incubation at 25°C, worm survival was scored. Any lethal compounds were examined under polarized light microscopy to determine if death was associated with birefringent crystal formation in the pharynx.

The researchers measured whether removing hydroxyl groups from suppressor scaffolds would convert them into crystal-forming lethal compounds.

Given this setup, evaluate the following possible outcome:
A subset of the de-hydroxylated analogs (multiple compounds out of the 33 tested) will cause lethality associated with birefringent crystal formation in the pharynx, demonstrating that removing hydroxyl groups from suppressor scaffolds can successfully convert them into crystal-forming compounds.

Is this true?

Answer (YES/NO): YES